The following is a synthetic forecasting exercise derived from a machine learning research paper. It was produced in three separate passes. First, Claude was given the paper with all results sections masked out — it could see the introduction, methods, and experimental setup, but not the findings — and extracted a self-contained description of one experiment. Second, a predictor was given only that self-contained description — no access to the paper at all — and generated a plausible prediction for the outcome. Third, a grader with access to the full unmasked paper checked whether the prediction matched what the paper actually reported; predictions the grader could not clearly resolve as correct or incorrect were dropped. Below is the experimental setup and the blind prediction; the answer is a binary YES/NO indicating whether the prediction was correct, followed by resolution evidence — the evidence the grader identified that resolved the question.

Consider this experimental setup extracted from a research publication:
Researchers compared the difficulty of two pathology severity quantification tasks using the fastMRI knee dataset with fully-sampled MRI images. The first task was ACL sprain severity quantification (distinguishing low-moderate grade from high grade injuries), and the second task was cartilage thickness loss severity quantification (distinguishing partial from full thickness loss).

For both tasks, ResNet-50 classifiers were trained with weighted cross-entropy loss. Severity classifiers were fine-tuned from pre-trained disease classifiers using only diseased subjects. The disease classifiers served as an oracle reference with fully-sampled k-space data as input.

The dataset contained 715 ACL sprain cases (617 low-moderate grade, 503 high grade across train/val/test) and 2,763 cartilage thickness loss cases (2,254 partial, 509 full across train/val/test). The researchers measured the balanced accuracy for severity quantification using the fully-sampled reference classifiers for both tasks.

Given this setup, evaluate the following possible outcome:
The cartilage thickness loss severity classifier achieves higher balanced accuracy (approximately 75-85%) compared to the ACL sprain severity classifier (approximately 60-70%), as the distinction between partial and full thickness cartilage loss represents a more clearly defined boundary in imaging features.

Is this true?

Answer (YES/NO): NO